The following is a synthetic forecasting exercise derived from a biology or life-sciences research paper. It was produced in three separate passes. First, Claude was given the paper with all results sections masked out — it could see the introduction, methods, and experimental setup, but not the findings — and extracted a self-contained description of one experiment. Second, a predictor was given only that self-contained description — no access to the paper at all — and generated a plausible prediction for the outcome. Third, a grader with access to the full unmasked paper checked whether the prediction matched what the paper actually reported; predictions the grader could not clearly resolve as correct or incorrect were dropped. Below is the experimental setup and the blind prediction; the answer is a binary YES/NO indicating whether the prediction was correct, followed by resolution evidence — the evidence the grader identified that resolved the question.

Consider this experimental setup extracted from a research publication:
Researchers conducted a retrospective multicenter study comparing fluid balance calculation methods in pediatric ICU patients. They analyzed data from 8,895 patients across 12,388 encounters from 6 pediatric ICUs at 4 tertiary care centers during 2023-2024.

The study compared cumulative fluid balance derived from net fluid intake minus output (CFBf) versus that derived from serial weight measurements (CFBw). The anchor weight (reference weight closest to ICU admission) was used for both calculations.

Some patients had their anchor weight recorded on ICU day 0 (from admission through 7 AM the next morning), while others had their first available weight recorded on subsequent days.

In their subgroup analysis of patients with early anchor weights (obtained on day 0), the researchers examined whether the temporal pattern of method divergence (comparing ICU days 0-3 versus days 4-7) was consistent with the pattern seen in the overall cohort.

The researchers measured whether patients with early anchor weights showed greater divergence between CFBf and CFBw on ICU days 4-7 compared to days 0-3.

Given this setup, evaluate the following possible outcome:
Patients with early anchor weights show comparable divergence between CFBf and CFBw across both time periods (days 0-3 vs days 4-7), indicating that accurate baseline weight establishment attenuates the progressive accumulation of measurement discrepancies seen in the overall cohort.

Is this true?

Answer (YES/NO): NO